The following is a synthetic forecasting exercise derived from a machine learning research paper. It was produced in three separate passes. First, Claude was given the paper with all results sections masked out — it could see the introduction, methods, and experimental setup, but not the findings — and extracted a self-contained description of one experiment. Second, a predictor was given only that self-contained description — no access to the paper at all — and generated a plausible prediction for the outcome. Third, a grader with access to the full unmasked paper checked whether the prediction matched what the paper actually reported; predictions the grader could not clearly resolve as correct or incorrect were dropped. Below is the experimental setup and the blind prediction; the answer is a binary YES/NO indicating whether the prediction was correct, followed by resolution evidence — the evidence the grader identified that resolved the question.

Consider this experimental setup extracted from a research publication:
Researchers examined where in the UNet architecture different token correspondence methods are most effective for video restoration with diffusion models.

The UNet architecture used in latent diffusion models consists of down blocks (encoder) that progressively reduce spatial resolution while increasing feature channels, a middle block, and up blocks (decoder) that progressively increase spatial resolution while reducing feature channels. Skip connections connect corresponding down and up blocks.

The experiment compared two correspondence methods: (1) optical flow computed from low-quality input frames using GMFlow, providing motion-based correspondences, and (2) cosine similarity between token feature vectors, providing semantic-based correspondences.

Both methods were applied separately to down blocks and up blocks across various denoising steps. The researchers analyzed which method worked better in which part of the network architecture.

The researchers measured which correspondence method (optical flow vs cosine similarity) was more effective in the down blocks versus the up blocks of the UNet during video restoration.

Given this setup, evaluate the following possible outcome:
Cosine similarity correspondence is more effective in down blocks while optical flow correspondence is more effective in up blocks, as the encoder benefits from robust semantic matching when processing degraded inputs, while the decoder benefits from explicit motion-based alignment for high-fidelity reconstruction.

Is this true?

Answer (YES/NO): NO